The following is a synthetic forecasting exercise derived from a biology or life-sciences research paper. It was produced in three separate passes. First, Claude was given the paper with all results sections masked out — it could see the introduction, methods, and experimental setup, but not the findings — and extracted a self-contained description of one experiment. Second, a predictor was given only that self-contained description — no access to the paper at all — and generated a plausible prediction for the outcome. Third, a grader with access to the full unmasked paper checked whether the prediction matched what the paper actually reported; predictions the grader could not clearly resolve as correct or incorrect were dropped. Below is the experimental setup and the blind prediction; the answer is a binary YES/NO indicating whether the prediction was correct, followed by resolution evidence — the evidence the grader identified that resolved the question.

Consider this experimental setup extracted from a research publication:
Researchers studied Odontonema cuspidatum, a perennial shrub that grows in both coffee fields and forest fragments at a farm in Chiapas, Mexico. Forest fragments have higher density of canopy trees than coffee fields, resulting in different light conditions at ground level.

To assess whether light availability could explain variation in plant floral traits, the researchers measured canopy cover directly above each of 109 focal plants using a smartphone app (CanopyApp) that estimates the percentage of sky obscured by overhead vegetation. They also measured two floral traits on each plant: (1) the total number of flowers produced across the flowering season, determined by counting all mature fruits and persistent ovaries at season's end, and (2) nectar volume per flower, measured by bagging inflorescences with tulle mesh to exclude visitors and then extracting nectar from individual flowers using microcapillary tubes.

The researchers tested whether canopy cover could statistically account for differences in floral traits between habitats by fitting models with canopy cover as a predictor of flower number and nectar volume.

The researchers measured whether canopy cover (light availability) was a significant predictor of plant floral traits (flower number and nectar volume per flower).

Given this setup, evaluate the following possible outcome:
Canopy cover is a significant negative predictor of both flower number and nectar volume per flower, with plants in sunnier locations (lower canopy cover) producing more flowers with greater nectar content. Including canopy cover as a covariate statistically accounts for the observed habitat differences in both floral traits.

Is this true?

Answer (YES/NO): NO